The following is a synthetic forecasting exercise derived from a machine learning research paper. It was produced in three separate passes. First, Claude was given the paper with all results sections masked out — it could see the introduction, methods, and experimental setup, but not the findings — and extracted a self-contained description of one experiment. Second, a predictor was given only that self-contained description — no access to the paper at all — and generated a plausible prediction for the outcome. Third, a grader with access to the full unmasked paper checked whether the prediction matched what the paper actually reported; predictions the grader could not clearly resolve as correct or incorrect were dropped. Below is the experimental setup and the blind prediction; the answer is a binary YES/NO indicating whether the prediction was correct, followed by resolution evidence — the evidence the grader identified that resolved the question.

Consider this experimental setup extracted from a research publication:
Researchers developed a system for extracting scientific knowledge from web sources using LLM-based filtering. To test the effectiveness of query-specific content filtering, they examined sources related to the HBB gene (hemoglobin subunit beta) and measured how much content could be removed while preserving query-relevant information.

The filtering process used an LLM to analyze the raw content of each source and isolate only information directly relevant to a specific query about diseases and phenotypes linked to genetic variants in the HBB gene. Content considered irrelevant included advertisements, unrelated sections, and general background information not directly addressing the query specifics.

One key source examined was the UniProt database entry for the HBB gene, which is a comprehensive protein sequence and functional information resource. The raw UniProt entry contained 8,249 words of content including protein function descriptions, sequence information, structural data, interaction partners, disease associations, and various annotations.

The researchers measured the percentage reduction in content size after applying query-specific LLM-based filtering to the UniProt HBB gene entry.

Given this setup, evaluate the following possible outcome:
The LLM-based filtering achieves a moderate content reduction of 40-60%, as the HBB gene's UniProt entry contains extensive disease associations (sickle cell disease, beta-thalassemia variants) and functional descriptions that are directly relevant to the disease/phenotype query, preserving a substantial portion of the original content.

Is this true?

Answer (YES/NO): NO